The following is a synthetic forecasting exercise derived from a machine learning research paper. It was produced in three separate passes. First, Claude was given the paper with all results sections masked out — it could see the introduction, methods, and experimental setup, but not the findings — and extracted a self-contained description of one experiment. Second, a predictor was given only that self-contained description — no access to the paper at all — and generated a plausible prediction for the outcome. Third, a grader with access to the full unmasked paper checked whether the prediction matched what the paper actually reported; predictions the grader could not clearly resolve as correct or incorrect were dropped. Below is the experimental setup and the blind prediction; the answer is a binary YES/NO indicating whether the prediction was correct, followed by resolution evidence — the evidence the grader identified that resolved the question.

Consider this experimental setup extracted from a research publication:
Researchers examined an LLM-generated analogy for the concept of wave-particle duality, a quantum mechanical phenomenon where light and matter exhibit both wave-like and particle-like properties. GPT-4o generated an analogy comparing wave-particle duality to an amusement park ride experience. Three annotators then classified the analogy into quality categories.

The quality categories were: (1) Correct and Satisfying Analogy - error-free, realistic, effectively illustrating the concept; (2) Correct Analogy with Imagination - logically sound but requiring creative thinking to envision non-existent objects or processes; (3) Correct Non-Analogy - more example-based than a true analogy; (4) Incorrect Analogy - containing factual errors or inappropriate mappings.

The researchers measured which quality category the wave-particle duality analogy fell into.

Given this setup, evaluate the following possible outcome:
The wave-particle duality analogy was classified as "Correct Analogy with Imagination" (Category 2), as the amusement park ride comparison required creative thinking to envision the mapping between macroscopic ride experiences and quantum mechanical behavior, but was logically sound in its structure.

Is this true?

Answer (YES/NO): YES